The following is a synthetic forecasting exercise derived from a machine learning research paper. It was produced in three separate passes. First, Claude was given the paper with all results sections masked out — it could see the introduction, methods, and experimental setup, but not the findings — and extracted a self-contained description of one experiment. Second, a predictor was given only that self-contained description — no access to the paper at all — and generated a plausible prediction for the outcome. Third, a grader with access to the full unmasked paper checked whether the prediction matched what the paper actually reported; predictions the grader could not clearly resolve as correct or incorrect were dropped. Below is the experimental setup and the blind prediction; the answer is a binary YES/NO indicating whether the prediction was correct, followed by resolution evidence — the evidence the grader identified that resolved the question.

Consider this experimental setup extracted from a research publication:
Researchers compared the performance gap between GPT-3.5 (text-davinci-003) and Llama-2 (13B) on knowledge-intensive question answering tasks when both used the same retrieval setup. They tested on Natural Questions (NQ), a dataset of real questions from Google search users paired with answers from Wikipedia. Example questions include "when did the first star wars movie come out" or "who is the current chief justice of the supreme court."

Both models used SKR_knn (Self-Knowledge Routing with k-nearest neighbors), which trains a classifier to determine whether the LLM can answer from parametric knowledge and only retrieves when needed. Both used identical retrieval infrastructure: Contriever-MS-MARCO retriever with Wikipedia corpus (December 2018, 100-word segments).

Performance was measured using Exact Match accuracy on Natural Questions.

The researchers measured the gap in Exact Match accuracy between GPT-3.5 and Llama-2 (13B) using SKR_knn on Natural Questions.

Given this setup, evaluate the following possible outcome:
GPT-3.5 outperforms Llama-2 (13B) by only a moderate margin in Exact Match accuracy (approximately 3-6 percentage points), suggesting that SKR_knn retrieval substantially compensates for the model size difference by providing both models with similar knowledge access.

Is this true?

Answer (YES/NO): NO